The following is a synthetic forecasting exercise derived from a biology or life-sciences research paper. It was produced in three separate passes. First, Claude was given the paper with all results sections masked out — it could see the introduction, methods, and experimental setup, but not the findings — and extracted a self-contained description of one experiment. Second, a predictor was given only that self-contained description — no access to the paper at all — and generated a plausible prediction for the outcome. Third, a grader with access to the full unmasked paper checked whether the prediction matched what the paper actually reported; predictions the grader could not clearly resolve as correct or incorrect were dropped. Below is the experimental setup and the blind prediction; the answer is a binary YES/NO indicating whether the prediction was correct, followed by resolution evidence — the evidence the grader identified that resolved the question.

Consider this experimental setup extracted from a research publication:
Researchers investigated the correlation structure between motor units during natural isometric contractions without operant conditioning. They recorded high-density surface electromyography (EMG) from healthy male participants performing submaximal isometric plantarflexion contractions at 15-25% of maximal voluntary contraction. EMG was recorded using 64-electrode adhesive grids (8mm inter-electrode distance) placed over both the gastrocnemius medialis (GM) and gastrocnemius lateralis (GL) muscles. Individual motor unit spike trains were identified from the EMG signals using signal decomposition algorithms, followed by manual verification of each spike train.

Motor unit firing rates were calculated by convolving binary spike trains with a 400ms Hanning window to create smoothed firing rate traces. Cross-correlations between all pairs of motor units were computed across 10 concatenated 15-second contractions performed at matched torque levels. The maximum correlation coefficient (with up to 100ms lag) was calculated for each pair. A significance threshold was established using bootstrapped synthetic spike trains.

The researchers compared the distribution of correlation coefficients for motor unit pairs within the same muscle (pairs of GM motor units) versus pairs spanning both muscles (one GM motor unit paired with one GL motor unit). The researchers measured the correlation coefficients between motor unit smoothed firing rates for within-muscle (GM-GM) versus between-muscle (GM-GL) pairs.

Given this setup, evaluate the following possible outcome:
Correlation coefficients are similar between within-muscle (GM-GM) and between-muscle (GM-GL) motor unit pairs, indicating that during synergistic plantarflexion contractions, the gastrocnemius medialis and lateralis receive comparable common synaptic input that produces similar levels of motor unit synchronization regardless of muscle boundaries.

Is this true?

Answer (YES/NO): NO